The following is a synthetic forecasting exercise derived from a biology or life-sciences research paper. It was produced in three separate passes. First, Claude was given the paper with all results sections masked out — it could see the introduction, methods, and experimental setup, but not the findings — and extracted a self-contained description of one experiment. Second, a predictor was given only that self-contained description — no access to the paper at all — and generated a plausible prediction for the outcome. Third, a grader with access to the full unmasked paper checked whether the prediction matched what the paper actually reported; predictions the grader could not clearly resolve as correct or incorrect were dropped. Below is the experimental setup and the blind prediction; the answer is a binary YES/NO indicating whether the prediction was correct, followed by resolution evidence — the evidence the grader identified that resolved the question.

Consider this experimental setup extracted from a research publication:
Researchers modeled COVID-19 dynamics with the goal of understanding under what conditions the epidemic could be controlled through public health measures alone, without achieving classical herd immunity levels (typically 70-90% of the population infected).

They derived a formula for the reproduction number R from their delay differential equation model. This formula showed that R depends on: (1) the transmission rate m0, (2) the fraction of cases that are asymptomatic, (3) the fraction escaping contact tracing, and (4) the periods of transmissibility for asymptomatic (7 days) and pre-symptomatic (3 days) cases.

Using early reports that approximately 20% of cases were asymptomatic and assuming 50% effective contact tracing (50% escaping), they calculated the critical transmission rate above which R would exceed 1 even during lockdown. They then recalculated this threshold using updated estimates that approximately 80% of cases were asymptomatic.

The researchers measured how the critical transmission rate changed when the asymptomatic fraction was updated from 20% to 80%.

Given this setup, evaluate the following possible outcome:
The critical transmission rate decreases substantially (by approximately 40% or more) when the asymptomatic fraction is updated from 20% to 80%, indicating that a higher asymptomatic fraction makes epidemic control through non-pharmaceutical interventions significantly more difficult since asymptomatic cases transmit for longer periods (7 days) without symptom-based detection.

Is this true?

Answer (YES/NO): NO